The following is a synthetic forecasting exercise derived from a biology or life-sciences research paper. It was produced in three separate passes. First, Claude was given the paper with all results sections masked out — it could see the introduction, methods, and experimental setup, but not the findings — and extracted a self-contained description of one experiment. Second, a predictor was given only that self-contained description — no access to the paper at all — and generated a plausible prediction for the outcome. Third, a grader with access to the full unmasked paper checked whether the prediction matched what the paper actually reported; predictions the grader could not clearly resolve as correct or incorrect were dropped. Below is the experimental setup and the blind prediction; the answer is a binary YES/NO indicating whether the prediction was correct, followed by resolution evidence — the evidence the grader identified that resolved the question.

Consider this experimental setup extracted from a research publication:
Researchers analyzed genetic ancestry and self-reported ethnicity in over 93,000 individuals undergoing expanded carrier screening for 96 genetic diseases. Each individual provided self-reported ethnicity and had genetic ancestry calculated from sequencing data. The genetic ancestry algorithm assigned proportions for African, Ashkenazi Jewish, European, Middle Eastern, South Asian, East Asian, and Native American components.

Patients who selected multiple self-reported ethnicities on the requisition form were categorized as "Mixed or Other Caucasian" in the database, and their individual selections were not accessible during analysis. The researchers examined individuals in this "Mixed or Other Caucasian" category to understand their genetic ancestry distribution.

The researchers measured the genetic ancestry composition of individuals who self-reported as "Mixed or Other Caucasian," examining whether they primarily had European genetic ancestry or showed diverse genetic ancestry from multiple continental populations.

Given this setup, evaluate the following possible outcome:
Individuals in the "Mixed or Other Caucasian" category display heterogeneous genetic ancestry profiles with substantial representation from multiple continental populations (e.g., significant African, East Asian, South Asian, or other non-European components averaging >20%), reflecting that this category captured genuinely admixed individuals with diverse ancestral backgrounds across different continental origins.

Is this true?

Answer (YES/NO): NO